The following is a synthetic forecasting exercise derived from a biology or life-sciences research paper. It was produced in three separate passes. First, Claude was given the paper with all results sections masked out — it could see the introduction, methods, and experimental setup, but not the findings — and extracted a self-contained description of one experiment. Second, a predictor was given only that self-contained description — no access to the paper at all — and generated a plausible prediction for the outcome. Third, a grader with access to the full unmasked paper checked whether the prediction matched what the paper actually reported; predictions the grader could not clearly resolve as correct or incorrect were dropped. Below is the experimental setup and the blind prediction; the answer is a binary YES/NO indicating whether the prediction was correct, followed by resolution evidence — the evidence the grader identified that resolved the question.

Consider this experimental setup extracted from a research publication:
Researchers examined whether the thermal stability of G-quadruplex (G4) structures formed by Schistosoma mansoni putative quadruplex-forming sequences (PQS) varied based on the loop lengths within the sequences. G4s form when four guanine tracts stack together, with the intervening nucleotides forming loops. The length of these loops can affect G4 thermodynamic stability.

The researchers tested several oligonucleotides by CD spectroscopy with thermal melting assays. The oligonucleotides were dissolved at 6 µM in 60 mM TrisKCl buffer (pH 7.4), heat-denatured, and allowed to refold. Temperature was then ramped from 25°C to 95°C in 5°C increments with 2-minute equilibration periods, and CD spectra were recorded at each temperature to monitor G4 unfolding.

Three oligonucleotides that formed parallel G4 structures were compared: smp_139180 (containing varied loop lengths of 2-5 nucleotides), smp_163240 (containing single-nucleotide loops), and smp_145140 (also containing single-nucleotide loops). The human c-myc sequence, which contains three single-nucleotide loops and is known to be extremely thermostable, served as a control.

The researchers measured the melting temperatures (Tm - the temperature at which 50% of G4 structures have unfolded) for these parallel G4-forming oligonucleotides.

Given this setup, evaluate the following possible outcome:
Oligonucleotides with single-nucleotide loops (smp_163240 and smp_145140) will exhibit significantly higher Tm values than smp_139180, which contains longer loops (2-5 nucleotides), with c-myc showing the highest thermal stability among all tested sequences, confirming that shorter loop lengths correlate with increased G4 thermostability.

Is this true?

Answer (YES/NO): NO